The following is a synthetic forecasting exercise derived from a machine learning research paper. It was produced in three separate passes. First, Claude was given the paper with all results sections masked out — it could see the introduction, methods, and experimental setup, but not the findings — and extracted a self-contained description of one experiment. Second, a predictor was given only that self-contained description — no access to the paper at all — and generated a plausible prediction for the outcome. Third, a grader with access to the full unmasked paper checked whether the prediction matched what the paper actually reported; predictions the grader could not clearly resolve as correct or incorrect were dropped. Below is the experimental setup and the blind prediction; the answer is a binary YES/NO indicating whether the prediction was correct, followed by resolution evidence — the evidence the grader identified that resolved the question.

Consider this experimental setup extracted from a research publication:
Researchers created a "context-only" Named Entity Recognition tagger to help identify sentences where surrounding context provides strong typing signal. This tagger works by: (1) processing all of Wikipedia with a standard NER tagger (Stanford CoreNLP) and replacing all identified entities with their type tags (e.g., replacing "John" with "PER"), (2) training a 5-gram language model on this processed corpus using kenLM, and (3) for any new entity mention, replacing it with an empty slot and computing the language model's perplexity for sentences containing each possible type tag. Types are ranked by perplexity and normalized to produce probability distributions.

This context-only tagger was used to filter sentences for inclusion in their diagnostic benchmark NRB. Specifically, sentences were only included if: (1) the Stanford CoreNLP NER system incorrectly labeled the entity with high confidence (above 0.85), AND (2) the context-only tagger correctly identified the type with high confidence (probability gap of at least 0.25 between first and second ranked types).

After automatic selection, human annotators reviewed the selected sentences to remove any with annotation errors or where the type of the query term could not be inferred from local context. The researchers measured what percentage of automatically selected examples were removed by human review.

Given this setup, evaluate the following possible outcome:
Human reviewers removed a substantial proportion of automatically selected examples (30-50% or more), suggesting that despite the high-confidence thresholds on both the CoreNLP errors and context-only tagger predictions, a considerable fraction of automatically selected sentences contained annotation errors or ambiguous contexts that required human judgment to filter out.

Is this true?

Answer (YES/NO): NO